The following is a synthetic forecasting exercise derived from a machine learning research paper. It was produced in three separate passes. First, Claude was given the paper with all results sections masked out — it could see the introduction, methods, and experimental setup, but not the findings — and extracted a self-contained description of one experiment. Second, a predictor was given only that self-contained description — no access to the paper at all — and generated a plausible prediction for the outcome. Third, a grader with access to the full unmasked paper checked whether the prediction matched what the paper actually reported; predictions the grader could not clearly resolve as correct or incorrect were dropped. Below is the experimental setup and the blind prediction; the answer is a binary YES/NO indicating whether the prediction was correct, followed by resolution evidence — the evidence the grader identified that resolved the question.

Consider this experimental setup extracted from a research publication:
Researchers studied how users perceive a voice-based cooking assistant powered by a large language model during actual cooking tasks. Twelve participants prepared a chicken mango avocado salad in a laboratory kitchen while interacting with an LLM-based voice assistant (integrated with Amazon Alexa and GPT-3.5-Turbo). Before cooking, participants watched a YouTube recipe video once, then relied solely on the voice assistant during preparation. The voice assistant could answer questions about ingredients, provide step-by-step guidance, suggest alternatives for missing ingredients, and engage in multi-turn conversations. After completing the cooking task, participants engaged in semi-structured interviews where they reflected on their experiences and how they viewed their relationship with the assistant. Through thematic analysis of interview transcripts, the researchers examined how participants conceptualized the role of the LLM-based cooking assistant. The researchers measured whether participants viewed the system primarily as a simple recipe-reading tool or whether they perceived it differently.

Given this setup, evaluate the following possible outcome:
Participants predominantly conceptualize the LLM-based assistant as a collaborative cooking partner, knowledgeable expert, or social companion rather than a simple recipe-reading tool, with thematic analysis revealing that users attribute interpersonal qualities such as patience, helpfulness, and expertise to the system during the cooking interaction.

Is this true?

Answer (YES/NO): NO